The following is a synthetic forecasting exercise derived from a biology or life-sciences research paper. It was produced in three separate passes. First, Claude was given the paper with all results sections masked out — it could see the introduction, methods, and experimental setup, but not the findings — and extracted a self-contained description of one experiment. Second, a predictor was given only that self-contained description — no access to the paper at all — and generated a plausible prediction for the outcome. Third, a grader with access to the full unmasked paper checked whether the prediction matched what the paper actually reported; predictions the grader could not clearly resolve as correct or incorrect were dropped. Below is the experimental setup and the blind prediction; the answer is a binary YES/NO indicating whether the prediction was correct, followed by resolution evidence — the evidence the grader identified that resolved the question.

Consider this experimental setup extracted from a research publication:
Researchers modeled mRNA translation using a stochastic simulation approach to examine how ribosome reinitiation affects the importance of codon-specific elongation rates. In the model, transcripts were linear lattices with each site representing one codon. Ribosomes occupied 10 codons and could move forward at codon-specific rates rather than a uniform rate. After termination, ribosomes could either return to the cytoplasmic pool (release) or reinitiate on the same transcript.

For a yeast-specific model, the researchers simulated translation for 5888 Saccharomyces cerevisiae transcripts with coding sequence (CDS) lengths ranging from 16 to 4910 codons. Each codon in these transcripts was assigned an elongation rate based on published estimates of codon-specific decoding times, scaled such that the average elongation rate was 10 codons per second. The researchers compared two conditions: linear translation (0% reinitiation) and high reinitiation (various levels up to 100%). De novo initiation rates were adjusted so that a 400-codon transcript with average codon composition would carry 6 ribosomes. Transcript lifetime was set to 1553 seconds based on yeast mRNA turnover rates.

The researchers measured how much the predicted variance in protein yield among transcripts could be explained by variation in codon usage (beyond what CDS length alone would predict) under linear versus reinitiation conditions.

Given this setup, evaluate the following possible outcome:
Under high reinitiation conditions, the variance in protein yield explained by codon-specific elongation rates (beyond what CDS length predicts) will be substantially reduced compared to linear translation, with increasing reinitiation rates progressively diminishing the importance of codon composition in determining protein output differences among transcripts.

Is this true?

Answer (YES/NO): NO